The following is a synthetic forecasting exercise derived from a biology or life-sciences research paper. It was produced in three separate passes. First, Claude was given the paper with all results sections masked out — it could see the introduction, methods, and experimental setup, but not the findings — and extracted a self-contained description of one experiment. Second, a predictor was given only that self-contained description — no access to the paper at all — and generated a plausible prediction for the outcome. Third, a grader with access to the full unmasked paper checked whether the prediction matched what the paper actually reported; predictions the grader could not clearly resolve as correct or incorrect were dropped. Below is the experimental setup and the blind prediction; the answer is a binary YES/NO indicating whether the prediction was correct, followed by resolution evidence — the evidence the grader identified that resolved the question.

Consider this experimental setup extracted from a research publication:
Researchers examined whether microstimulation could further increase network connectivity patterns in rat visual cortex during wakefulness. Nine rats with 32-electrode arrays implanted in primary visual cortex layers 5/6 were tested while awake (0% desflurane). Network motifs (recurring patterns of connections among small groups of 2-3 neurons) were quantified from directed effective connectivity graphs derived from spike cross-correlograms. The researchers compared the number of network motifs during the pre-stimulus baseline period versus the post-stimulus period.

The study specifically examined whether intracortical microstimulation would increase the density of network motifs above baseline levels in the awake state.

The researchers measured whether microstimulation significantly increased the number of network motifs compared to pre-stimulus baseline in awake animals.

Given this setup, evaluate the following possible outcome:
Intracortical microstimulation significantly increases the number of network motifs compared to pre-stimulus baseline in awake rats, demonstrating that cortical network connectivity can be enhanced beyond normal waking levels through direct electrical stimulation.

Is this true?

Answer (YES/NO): NO